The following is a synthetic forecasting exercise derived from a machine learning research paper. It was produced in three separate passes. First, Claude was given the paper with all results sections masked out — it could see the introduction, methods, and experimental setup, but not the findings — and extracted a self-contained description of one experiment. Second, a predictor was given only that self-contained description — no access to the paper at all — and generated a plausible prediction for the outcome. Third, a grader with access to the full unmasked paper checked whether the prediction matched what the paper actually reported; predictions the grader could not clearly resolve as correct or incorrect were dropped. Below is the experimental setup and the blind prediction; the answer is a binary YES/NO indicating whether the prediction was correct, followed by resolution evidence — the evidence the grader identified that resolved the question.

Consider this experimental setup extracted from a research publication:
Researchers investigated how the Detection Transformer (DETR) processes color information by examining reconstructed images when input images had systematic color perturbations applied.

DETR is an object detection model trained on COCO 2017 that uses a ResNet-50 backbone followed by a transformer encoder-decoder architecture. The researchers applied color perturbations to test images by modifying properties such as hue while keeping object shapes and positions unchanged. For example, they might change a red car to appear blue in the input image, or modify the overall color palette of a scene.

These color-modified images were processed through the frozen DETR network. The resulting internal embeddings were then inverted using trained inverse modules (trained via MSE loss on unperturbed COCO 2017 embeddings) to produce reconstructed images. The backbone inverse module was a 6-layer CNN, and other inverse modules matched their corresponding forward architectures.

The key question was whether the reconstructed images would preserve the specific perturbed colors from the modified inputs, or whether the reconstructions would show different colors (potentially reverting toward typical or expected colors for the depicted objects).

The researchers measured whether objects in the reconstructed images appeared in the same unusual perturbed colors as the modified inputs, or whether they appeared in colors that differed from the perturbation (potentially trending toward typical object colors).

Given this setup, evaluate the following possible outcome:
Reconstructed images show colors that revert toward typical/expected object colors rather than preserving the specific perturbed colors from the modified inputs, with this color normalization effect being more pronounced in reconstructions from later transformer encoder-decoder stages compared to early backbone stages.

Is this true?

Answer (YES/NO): YES